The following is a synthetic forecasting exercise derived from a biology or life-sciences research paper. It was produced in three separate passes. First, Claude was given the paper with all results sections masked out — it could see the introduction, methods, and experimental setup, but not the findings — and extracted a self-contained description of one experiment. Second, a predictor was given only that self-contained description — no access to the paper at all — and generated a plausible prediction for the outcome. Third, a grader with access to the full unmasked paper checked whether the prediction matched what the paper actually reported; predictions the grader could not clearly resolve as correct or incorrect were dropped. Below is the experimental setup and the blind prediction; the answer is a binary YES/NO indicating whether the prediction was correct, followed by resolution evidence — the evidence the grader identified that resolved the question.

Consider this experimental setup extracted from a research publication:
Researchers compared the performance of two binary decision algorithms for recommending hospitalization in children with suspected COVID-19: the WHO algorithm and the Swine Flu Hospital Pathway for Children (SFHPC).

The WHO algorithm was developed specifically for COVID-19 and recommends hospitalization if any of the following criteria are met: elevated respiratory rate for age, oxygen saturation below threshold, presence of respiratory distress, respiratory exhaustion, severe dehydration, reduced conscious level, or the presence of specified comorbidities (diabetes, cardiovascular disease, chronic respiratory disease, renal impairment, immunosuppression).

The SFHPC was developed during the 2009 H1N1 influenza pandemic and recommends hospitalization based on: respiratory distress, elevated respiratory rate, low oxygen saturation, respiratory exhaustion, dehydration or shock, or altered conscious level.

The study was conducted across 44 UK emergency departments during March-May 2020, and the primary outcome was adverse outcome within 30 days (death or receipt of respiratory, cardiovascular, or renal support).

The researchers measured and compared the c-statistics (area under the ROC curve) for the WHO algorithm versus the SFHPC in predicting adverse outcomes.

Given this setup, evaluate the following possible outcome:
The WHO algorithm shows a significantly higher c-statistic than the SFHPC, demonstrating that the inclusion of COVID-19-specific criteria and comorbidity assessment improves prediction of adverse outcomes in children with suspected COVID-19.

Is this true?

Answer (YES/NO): NO